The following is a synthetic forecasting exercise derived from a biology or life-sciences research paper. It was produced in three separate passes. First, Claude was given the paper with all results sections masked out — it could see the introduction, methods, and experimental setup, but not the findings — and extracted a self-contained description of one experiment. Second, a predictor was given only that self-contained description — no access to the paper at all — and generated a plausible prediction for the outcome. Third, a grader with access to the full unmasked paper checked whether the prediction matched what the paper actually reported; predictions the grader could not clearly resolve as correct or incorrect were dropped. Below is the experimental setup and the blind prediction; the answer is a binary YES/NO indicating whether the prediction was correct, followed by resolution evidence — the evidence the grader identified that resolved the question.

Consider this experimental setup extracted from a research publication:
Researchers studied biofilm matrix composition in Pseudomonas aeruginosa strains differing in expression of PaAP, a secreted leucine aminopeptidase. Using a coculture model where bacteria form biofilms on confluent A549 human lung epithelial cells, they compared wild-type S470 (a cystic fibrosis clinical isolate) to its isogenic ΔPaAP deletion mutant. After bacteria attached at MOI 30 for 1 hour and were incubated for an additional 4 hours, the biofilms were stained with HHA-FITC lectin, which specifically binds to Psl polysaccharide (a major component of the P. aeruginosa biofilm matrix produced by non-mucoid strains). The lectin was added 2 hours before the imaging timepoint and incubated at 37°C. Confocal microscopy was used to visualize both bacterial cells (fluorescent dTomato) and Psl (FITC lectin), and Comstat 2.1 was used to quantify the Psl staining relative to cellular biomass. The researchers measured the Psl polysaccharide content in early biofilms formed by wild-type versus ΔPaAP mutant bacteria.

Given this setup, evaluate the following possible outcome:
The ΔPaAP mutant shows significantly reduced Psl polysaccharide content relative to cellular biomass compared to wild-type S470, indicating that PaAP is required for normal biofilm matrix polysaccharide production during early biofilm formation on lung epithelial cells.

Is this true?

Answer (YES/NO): YES